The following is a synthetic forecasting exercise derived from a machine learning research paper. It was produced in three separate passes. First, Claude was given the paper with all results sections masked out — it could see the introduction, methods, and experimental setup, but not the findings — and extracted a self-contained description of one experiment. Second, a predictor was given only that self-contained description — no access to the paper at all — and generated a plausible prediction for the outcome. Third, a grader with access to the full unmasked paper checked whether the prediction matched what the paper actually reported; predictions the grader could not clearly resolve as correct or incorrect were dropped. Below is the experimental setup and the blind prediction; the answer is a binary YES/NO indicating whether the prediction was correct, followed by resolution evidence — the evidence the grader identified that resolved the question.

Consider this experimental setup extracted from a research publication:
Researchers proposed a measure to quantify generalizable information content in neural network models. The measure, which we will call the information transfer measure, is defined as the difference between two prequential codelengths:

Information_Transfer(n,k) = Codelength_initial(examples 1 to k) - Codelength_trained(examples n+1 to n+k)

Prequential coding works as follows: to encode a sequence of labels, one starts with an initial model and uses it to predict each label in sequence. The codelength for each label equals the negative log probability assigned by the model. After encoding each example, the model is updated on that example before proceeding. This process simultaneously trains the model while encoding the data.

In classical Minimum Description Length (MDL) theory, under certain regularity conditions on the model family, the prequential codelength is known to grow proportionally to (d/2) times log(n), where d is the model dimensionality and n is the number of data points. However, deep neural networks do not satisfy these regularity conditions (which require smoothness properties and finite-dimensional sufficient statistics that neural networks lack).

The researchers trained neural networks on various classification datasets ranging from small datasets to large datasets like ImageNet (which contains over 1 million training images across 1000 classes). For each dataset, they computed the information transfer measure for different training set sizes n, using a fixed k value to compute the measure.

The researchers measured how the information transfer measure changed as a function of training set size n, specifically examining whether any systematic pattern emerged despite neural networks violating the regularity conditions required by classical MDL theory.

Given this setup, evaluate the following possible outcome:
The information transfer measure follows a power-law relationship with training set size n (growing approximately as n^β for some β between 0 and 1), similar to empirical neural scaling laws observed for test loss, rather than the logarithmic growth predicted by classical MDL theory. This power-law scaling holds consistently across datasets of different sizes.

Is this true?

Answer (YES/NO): NO